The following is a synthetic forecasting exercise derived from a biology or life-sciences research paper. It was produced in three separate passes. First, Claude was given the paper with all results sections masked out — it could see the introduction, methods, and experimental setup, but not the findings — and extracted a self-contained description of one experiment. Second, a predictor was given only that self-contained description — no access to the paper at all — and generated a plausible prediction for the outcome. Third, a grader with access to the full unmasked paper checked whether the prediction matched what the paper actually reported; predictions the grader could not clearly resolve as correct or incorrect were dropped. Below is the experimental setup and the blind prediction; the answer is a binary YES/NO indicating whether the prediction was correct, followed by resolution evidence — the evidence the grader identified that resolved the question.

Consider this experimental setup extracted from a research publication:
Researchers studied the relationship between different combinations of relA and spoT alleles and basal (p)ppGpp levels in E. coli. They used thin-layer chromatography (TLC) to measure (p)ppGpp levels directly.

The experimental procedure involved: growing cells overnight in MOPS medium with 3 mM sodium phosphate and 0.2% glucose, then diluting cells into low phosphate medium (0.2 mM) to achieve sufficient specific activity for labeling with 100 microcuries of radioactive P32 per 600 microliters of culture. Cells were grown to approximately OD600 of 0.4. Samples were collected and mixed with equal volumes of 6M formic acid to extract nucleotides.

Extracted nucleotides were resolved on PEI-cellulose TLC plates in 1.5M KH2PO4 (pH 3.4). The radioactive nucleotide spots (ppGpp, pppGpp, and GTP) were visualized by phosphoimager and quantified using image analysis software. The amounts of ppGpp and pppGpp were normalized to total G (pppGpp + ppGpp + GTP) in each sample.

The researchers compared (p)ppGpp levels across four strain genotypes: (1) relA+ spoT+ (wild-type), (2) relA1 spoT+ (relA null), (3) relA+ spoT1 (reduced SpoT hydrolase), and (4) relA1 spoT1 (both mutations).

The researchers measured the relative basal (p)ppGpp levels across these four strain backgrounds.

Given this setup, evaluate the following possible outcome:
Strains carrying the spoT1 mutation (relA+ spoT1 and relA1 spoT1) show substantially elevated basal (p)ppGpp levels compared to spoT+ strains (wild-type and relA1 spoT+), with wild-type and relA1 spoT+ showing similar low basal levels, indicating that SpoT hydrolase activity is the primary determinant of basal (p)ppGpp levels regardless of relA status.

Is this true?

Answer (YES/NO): NO